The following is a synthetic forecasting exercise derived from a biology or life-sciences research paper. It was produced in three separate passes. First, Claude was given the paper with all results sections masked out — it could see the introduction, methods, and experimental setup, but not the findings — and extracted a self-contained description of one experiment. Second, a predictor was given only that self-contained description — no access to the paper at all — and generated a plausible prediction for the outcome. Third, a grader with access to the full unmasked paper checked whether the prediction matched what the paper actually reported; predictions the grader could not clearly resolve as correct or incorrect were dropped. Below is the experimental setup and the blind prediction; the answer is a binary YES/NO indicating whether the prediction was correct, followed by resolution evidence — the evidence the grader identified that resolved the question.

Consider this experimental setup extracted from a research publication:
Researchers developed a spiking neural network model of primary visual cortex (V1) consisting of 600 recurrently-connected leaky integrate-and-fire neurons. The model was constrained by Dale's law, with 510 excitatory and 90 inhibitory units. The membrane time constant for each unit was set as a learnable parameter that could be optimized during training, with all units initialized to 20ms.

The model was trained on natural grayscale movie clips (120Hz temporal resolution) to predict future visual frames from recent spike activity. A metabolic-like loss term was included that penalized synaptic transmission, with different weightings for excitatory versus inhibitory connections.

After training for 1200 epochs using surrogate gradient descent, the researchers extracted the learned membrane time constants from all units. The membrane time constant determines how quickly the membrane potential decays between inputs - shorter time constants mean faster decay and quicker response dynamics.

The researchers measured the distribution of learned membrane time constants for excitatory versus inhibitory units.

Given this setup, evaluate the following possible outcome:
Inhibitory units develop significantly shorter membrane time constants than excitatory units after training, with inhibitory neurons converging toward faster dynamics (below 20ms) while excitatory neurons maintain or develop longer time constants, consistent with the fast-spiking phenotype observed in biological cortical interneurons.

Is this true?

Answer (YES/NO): YES